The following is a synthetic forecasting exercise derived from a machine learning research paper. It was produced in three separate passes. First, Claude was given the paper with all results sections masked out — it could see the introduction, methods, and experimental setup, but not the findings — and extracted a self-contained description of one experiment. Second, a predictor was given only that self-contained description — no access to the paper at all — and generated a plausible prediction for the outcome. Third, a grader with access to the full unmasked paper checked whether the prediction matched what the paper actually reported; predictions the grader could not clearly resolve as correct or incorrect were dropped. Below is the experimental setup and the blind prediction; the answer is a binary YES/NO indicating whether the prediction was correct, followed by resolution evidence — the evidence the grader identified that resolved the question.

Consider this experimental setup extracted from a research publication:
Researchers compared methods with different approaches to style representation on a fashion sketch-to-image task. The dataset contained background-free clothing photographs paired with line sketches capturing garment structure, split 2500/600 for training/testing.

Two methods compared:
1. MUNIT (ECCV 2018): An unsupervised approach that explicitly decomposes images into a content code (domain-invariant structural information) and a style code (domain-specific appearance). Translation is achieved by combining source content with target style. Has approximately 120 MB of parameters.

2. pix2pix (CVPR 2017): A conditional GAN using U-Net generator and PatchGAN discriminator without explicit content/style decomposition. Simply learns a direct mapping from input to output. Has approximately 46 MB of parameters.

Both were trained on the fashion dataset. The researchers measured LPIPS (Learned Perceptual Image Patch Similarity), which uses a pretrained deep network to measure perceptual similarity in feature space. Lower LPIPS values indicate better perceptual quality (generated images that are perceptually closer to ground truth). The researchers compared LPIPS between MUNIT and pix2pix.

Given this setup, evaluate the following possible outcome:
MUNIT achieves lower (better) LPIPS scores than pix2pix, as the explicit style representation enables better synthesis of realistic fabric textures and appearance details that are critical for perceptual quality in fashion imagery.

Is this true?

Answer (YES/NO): NO